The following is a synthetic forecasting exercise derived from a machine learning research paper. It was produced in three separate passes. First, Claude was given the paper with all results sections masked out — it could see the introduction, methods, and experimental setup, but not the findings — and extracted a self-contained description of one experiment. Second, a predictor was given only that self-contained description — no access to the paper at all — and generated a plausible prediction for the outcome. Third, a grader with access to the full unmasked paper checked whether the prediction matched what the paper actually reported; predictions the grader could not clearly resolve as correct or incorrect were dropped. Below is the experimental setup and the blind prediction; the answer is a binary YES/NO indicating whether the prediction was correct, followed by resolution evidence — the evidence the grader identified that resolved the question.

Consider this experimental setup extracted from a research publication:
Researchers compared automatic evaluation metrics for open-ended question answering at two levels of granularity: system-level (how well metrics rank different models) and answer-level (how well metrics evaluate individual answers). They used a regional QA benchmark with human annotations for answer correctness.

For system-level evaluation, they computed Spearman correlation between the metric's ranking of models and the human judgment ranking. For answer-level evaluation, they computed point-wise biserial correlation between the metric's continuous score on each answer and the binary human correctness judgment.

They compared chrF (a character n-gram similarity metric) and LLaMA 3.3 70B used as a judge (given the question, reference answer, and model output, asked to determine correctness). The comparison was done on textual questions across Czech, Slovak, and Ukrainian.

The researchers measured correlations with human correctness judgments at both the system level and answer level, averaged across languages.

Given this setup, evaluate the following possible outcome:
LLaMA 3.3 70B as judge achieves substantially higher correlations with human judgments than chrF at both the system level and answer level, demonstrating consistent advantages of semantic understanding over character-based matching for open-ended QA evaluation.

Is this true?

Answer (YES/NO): NO